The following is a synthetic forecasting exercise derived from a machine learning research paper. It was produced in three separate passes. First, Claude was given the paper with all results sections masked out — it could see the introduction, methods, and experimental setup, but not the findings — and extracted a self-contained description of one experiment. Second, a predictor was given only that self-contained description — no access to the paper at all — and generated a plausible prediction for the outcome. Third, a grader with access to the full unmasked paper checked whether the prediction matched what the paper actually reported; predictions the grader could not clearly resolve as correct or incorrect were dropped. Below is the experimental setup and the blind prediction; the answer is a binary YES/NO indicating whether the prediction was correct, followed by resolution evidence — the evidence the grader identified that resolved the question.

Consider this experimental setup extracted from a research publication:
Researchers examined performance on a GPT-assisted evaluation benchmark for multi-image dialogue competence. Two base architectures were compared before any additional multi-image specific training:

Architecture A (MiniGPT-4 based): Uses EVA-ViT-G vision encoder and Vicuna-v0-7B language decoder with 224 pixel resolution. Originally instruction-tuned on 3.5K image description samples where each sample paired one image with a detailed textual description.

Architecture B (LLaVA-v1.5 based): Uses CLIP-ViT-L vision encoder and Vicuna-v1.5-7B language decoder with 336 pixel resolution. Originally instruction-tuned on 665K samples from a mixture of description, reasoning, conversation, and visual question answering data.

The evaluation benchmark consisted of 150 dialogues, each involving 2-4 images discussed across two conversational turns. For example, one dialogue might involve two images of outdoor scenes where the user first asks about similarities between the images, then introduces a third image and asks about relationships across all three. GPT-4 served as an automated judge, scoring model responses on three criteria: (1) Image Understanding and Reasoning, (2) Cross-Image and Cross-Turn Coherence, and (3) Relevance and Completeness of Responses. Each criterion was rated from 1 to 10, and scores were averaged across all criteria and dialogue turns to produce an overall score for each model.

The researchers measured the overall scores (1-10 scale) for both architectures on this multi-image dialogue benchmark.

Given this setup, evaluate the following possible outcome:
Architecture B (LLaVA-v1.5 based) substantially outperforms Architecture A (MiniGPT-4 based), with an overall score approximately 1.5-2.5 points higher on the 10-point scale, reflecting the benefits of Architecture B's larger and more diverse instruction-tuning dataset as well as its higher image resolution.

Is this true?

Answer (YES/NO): NO